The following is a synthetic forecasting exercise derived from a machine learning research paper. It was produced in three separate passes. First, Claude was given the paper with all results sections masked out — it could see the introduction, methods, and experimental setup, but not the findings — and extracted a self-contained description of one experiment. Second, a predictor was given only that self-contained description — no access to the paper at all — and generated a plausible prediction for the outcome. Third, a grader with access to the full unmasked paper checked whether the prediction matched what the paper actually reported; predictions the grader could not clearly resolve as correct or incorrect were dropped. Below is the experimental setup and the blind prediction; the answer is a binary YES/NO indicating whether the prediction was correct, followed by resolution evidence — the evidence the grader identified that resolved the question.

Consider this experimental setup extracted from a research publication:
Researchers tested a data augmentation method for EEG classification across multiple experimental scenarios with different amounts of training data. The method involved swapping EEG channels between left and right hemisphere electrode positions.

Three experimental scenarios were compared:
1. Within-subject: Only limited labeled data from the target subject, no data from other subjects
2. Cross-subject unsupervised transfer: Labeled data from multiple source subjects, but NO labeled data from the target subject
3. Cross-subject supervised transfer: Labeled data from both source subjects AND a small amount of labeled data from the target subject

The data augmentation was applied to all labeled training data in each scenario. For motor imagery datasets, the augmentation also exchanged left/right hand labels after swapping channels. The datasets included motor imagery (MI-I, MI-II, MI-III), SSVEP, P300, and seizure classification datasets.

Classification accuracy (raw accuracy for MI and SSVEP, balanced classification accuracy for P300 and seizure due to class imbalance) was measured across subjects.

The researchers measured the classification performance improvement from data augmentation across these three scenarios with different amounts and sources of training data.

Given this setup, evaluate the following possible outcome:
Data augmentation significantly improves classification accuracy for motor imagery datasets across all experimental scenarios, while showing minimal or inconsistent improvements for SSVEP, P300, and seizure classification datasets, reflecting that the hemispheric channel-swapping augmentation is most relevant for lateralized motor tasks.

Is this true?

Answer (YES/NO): NO